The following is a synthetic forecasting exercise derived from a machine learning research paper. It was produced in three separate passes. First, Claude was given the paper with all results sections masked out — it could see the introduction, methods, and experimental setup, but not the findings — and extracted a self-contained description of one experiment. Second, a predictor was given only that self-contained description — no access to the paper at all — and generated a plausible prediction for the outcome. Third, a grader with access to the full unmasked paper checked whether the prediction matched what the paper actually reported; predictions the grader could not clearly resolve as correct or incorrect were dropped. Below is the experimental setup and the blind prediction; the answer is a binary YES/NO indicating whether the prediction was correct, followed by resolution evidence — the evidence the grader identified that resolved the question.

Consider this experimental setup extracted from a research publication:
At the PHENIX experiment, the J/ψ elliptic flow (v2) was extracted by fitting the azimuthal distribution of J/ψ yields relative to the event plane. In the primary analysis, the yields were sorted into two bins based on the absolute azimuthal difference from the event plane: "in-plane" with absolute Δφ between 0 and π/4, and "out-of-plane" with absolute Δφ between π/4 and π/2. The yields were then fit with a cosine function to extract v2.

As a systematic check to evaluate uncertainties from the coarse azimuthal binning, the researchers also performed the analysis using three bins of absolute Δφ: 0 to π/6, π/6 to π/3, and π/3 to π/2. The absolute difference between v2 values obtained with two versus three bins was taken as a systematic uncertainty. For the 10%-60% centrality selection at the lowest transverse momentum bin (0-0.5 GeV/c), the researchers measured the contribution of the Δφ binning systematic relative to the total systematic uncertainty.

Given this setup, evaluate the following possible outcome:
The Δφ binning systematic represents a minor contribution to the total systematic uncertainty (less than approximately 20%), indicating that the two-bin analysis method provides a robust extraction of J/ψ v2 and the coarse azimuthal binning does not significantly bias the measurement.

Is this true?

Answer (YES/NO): NO